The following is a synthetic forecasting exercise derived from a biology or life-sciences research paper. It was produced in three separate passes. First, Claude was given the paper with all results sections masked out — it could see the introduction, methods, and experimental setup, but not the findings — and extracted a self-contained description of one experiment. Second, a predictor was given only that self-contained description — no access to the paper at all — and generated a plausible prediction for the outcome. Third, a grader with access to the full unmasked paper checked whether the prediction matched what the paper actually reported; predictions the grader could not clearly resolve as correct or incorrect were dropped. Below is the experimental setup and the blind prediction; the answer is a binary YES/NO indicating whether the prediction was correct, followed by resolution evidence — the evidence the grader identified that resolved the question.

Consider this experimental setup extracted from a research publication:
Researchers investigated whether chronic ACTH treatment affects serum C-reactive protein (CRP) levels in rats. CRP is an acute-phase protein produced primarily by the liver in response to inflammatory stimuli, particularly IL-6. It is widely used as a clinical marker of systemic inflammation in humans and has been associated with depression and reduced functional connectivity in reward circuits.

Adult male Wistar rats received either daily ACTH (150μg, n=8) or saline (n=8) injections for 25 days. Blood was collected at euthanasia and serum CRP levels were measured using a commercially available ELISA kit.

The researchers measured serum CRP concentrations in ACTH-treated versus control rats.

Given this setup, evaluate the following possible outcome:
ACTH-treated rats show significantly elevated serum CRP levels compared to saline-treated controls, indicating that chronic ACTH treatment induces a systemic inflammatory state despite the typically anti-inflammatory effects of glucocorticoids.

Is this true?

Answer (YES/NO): NO